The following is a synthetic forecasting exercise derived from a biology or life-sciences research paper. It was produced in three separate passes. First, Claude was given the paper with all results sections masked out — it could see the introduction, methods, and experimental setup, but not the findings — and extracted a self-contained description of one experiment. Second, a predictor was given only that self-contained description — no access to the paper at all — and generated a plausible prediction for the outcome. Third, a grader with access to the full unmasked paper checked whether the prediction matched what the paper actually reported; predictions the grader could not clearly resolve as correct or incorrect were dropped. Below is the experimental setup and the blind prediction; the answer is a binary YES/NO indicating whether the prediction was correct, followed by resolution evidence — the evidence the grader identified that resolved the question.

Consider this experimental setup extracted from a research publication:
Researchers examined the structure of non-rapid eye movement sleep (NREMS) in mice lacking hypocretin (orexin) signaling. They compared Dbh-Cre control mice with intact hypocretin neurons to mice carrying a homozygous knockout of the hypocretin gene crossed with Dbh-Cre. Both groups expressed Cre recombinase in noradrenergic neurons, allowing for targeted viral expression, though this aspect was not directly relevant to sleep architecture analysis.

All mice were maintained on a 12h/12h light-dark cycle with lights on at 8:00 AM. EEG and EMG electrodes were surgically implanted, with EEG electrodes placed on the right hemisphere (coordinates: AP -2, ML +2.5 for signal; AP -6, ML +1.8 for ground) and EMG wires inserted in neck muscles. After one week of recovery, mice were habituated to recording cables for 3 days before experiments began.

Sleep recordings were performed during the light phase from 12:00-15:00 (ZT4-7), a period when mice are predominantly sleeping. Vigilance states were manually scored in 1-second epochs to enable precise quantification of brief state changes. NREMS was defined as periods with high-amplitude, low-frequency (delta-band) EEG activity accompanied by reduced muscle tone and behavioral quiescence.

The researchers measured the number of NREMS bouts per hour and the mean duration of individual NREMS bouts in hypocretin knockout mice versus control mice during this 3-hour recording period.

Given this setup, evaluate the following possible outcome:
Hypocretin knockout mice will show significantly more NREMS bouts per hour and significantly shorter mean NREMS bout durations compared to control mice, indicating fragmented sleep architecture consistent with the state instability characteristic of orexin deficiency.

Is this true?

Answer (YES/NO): YES